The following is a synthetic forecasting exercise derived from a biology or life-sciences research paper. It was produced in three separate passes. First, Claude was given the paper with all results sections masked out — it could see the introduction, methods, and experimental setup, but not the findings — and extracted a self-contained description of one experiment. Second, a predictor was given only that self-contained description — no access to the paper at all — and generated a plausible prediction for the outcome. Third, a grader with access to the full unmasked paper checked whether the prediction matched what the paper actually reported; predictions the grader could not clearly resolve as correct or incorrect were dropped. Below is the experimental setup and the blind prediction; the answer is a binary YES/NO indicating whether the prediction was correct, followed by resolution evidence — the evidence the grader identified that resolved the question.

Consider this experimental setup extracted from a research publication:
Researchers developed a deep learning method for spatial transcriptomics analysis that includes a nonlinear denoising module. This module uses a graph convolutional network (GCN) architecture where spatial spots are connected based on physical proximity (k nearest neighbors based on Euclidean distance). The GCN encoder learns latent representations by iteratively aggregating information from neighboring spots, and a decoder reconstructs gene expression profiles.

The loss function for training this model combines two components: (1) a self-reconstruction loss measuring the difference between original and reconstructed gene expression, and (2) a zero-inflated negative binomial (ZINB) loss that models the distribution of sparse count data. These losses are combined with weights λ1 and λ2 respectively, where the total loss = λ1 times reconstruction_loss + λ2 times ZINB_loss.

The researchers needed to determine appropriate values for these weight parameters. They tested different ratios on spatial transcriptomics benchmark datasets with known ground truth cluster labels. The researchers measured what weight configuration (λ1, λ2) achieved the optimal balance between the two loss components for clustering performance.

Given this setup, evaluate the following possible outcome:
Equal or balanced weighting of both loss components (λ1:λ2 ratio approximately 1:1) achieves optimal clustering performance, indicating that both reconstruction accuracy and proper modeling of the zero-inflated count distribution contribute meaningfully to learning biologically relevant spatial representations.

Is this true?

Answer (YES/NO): NO